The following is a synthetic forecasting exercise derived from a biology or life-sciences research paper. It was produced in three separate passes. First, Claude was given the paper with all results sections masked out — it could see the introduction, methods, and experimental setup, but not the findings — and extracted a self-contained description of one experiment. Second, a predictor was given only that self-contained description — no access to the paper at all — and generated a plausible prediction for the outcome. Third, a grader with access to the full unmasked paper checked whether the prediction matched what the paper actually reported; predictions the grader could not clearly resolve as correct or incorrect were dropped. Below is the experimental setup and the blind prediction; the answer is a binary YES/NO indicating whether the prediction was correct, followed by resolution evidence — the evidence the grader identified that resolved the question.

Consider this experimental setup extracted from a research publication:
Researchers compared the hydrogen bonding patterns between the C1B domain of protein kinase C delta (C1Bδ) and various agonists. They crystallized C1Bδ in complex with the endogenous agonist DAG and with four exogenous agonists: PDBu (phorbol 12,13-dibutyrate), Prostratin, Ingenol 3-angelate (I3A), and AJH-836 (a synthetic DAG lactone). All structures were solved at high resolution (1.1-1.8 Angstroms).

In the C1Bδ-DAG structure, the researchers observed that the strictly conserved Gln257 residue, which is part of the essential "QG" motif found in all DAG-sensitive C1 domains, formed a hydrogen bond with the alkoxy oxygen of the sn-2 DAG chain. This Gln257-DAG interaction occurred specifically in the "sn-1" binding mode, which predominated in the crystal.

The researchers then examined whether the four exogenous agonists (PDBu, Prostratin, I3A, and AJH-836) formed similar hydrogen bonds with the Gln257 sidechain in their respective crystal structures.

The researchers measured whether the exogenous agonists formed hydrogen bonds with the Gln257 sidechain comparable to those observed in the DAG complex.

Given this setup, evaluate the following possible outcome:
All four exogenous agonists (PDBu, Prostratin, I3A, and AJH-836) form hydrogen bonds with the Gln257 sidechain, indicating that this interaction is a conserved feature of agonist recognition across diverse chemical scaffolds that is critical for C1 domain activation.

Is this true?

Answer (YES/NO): NO